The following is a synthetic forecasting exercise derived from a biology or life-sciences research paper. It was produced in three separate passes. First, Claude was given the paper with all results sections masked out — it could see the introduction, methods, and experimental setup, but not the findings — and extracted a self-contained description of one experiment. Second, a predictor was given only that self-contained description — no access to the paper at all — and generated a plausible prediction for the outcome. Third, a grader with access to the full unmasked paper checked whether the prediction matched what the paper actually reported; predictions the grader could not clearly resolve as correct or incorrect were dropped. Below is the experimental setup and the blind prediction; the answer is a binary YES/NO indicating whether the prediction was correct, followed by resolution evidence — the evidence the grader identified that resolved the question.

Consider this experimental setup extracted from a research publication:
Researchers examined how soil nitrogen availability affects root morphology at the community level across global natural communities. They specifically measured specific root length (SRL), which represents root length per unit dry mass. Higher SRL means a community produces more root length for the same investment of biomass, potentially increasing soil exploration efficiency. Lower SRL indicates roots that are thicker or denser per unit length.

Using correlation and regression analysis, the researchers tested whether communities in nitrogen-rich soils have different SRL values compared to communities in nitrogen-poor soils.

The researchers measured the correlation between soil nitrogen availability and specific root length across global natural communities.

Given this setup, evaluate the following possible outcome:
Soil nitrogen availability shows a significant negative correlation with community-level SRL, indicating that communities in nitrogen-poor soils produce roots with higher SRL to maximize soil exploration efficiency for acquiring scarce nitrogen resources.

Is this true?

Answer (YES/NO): NO